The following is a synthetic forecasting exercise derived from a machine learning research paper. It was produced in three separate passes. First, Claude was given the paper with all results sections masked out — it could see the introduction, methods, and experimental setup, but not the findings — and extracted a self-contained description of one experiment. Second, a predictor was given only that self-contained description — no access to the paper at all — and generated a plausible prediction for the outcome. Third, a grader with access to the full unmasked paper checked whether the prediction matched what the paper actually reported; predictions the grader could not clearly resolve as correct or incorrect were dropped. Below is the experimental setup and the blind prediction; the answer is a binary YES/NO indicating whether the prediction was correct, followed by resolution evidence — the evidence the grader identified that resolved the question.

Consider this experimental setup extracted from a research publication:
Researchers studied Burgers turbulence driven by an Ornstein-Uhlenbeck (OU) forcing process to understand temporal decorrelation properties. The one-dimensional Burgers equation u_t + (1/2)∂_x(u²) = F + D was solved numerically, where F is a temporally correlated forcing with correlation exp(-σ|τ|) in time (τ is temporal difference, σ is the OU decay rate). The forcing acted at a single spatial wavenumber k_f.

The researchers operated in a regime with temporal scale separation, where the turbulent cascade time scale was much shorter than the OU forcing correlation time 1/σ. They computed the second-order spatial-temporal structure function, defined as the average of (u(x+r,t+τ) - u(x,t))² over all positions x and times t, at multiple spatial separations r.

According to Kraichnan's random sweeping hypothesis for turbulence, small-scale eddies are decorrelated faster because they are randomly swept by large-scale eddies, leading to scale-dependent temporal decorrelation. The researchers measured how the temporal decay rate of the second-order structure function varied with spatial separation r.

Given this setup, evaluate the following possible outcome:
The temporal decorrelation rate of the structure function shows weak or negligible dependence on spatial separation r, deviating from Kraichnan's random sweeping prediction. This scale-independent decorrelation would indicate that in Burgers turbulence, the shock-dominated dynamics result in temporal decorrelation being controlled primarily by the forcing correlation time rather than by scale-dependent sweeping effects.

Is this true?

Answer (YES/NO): YES